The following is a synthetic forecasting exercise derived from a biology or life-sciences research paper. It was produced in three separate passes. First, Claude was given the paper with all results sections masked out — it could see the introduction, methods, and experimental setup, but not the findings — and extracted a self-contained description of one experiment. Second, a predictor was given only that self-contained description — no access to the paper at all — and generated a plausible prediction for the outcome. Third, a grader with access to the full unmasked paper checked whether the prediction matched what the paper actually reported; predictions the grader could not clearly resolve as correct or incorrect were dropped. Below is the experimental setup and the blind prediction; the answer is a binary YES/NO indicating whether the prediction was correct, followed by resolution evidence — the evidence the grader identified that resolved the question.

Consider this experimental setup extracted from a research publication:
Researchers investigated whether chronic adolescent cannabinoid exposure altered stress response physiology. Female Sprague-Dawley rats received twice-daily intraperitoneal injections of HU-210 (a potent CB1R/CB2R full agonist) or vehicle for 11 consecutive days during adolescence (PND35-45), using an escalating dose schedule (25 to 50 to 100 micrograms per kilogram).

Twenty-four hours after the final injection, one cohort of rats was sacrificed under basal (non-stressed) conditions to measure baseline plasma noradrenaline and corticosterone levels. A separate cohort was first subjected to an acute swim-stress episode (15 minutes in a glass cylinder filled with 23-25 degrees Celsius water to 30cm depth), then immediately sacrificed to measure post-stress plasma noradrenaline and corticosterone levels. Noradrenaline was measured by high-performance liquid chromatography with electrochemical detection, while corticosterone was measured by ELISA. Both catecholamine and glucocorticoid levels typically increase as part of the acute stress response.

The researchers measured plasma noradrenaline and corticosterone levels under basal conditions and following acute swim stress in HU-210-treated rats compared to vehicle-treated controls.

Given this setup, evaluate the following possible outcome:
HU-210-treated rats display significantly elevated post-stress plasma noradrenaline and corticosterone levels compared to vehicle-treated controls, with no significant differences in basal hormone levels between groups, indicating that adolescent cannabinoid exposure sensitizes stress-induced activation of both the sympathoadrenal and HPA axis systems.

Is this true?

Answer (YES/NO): YES